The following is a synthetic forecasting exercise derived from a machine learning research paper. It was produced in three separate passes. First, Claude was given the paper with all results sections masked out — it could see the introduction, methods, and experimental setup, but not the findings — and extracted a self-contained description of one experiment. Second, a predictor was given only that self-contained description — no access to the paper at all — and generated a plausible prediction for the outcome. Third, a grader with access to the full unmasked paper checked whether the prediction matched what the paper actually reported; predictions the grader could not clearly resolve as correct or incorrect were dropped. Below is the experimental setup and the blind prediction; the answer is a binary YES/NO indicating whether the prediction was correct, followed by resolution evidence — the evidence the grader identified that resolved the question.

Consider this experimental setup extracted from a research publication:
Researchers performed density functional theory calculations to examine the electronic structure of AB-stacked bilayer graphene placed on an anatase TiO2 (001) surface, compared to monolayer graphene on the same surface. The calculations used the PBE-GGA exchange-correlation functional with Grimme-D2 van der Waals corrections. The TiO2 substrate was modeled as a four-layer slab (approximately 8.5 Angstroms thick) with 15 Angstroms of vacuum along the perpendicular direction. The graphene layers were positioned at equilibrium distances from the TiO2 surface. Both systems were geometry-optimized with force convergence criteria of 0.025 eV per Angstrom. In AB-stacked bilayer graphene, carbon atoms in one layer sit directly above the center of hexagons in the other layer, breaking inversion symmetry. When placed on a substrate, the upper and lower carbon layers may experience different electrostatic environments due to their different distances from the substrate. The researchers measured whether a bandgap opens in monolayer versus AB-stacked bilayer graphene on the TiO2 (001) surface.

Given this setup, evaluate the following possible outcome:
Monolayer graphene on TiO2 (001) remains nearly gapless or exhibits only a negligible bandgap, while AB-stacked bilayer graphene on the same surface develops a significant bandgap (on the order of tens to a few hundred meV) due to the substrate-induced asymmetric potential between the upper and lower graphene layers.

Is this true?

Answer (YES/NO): NO